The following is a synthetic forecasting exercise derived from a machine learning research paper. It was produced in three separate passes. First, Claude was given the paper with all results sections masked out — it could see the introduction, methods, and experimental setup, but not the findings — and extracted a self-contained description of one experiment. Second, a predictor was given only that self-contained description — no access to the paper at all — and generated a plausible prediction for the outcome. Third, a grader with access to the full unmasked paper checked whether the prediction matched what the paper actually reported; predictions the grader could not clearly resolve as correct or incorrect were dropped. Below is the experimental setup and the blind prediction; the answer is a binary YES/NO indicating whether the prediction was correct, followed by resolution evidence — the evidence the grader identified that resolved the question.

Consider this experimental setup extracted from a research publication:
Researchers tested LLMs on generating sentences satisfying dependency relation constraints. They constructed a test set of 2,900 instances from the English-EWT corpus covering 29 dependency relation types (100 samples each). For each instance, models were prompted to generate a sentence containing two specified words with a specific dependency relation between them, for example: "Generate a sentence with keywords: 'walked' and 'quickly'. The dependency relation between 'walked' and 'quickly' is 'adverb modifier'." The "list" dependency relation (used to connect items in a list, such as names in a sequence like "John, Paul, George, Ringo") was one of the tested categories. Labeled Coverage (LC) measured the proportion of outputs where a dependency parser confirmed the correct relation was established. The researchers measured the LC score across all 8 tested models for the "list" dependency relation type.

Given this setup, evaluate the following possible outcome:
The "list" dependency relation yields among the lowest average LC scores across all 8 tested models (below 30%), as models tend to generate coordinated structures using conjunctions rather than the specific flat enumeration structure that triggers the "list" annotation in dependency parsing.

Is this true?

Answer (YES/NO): YES